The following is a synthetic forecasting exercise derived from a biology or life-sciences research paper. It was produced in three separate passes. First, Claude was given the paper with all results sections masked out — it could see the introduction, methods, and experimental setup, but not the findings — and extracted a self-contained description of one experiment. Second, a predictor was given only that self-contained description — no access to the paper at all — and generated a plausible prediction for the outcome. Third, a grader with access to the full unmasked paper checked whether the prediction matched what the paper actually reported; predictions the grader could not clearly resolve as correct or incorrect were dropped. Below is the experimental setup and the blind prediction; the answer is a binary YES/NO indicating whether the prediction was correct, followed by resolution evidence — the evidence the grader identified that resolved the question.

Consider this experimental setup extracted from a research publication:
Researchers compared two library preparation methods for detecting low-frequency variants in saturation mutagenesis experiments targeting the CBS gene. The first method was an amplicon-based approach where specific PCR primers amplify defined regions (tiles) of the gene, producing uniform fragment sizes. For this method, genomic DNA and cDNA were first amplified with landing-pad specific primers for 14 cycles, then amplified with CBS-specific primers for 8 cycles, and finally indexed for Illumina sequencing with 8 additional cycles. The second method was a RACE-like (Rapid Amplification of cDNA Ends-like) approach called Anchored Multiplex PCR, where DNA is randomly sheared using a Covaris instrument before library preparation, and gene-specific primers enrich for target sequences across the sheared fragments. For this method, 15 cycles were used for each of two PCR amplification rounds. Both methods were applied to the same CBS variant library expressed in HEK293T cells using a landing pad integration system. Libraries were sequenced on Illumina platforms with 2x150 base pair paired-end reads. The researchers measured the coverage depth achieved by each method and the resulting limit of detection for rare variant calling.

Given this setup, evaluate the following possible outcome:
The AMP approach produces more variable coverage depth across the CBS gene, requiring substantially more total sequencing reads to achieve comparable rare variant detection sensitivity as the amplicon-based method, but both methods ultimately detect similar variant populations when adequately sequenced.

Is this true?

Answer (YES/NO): NO